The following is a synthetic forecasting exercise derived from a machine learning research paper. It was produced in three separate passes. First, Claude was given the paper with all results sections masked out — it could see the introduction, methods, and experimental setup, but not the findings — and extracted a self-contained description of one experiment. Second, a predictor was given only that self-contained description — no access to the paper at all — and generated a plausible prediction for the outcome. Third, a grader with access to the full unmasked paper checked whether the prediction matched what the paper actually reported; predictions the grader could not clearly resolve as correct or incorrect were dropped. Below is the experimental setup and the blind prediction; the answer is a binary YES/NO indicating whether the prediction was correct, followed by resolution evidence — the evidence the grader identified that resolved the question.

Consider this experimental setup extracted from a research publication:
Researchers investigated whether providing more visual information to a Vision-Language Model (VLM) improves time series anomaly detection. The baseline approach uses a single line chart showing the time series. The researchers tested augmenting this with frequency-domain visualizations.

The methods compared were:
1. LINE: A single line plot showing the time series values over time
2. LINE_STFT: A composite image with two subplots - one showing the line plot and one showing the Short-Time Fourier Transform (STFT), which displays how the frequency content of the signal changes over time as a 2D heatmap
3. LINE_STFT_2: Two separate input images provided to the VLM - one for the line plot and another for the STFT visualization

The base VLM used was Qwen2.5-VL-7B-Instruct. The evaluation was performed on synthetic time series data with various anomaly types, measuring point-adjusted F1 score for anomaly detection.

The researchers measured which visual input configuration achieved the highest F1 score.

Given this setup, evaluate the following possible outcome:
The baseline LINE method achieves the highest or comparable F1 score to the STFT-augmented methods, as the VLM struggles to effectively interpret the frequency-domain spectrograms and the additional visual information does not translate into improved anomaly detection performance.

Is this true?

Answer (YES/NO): NO